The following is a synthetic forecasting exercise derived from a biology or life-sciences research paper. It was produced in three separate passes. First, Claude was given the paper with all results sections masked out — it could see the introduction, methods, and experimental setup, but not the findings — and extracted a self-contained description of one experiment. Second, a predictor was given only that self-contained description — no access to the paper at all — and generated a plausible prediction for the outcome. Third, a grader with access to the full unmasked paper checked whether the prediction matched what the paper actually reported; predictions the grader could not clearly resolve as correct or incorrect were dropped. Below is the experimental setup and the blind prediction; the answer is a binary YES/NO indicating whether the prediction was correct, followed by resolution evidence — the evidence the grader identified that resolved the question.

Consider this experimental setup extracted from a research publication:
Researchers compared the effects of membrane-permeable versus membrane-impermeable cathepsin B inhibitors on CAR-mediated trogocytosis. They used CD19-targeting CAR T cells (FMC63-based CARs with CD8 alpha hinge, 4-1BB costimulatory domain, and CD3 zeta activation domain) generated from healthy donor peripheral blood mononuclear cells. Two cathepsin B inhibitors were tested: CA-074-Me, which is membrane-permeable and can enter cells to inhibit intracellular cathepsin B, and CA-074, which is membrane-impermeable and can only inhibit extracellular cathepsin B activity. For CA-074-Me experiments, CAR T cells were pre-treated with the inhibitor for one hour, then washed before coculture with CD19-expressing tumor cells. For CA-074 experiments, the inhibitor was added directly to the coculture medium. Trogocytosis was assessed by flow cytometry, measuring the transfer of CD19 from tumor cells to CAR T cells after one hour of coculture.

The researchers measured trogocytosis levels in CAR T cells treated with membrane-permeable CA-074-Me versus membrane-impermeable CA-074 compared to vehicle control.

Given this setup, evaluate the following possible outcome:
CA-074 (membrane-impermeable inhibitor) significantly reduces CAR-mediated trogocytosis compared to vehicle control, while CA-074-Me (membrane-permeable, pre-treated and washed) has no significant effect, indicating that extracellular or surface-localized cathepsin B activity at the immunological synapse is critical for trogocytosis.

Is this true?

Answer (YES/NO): NO